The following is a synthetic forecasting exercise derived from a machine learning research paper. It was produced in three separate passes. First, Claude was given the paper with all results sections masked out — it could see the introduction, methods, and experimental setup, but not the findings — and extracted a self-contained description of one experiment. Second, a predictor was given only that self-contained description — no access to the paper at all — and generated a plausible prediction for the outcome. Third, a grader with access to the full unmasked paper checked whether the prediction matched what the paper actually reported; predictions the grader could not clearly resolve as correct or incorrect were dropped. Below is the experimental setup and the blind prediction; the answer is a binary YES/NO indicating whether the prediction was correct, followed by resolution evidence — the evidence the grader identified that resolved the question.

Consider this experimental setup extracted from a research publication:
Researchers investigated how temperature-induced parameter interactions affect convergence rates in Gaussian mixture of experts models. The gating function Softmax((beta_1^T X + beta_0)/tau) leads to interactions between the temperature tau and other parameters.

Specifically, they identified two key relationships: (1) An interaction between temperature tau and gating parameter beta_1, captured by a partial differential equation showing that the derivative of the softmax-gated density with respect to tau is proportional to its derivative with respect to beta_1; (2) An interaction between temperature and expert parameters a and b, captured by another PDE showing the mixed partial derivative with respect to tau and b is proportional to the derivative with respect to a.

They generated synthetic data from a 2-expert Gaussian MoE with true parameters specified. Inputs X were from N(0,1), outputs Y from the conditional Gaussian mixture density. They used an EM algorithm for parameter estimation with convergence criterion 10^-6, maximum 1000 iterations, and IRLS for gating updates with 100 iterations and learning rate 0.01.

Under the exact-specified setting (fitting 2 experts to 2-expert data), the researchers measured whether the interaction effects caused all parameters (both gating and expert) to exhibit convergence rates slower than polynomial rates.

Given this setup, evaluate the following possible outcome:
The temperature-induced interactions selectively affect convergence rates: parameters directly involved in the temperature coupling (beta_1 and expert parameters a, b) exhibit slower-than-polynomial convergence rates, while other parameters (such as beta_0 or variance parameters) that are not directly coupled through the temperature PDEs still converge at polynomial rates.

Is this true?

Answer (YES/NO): NO